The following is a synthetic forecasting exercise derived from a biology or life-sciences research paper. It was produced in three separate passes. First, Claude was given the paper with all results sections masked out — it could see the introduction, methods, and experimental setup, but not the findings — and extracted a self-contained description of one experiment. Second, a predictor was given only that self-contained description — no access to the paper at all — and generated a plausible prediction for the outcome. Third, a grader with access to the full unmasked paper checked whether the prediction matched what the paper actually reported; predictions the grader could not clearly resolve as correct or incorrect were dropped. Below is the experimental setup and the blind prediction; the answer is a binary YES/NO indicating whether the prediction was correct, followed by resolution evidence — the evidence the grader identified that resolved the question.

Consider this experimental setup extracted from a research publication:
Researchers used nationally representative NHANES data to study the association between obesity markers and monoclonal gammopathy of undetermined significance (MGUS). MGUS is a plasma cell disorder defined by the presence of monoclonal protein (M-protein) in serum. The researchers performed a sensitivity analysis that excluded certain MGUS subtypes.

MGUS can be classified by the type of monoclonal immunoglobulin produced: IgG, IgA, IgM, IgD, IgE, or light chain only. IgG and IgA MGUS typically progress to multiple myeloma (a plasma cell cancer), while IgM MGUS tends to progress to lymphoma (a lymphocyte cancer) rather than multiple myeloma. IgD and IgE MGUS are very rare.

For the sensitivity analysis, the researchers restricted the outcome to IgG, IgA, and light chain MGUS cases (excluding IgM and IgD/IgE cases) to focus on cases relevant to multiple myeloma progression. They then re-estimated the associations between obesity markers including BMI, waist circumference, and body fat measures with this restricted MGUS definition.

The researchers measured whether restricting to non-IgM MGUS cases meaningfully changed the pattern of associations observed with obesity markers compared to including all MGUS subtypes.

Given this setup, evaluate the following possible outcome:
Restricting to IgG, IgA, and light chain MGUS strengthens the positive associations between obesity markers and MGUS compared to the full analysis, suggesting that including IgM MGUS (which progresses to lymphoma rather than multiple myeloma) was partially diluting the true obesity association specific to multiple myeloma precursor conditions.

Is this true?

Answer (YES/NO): YES